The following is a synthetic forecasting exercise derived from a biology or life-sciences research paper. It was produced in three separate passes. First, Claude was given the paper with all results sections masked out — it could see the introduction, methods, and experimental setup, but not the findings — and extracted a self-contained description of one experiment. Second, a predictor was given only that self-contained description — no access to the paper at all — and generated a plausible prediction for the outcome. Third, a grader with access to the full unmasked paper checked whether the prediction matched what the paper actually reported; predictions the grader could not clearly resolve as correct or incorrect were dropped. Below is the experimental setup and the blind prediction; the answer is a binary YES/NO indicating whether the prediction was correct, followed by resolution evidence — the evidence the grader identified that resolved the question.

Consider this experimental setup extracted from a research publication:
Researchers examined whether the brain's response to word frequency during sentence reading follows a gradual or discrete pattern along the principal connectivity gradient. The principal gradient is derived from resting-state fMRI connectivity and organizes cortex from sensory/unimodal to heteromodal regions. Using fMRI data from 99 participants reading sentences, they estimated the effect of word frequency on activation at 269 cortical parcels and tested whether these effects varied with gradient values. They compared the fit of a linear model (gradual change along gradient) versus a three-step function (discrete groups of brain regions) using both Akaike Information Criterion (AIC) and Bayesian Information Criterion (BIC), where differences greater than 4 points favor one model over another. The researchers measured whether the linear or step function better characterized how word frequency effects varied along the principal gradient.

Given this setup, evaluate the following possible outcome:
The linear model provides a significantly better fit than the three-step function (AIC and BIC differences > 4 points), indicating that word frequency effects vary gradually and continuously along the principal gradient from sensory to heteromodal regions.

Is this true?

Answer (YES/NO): NO